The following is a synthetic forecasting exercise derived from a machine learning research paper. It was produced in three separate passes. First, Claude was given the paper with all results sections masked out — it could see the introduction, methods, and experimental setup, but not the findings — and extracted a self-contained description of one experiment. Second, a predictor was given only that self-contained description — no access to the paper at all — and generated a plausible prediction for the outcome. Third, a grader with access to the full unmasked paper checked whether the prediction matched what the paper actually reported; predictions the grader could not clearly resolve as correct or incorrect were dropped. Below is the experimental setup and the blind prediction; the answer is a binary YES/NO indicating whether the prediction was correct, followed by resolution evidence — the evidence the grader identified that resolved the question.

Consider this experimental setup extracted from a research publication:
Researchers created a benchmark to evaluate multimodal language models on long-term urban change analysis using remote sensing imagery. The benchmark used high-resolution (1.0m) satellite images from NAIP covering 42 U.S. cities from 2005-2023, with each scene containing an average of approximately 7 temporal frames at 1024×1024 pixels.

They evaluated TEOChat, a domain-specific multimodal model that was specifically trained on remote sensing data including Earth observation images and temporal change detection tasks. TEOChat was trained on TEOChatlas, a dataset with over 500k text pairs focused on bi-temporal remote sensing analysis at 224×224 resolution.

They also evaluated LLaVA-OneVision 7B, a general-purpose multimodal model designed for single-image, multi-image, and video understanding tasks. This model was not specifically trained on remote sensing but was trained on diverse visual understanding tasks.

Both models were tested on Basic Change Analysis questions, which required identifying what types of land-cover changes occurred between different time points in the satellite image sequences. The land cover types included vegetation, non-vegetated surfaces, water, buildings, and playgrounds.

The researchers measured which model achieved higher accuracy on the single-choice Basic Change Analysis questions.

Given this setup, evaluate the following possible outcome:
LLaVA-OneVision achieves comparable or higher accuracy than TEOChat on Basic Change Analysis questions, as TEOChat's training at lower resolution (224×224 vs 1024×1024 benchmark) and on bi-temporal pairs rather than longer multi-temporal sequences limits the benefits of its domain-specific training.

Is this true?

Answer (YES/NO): YES